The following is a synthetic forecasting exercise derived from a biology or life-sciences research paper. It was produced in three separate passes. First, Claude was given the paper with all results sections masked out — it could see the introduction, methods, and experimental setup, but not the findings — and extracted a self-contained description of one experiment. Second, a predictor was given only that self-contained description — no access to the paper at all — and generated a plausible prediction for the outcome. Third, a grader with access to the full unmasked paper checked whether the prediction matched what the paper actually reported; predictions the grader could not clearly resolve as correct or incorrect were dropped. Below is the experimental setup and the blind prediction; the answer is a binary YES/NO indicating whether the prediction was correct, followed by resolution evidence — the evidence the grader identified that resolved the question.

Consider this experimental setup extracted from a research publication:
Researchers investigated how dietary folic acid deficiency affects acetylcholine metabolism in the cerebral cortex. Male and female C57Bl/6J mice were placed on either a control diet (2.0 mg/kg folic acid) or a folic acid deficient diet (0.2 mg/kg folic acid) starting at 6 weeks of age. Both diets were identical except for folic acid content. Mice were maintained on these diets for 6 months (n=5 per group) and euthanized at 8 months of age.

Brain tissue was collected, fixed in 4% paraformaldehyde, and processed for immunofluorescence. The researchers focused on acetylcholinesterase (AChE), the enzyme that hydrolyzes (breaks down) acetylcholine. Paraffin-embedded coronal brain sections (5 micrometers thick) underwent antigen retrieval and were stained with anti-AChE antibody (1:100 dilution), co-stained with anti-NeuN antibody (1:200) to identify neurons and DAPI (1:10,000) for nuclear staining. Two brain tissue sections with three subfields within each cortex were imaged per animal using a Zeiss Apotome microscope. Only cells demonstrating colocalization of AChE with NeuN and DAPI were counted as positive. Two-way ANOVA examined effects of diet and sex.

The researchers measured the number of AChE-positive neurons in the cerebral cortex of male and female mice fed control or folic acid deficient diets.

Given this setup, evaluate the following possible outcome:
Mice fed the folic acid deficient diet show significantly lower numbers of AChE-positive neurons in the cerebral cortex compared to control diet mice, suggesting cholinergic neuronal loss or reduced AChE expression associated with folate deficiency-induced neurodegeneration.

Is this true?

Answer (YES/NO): YES